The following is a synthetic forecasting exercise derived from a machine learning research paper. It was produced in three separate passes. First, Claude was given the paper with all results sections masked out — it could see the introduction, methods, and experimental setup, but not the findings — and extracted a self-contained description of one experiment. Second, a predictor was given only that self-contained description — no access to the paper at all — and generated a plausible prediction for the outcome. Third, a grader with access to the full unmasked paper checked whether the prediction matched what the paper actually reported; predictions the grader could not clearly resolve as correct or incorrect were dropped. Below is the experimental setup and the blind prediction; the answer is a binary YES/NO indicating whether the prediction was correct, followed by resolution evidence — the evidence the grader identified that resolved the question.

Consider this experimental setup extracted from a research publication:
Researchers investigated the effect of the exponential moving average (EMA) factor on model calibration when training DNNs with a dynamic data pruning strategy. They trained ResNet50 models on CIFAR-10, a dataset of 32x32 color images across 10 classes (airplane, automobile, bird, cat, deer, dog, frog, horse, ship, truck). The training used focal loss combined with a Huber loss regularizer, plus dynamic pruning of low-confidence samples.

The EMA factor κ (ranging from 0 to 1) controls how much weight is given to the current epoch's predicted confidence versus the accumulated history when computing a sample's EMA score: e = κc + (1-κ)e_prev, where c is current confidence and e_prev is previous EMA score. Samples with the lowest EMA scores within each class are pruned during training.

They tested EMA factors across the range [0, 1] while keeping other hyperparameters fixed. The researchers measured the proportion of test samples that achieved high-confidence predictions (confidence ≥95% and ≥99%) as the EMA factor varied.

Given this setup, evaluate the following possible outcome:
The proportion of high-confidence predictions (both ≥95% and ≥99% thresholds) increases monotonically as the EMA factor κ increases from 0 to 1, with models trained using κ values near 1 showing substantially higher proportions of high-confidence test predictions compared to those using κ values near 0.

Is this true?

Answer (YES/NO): NO